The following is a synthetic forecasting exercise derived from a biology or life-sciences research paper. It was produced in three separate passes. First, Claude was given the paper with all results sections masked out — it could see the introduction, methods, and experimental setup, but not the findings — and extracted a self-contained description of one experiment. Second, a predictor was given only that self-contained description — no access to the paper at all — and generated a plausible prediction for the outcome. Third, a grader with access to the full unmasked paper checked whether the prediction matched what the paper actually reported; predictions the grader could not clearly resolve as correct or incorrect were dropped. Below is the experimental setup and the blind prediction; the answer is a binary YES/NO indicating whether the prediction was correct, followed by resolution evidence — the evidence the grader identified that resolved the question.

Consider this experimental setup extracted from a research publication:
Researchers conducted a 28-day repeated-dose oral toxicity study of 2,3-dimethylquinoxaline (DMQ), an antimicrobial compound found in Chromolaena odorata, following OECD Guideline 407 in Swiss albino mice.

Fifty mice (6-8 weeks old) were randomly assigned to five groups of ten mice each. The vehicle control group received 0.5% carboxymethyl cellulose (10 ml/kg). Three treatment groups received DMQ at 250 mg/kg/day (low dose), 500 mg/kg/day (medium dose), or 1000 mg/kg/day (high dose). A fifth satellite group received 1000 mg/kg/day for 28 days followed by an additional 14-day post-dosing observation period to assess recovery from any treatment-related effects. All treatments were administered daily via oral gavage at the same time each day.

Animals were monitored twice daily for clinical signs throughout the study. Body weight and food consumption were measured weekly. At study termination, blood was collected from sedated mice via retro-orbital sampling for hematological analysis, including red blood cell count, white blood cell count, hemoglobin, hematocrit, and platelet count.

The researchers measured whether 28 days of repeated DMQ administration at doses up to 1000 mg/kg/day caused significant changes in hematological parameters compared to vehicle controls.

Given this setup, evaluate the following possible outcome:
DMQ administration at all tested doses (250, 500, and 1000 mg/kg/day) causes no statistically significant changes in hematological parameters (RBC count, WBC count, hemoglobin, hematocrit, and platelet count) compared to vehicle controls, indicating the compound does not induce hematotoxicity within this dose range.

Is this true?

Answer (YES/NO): NO